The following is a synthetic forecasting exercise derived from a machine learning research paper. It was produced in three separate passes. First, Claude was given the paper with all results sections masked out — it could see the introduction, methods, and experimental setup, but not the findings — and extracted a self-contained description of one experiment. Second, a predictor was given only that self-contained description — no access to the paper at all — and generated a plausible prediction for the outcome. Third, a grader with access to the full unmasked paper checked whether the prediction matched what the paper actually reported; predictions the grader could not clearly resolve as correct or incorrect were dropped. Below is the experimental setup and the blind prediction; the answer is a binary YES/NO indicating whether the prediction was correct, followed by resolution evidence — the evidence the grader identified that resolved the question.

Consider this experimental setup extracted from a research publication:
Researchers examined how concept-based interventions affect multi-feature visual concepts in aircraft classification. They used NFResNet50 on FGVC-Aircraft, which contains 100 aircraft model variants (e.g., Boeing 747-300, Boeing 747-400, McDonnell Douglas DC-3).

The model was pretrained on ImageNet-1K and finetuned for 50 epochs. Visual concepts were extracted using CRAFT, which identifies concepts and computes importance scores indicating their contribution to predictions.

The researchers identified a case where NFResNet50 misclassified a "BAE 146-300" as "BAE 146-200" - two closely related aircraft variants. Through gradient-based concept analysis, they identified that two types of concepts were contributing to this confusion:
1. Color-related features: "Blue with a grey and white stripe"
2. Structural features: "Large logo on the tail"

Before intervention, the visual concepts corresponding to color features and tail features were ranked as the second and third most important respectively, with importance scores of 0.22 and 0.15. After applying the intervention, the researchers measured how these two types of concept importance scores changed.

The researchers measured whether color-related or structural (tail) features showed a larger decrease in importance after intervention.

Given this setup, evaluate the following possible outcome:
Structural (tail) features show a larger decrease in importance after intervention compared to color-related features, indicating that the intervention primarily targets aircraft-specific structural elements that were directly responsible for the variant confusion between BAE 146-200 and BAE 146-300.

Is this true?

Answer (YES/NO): NO